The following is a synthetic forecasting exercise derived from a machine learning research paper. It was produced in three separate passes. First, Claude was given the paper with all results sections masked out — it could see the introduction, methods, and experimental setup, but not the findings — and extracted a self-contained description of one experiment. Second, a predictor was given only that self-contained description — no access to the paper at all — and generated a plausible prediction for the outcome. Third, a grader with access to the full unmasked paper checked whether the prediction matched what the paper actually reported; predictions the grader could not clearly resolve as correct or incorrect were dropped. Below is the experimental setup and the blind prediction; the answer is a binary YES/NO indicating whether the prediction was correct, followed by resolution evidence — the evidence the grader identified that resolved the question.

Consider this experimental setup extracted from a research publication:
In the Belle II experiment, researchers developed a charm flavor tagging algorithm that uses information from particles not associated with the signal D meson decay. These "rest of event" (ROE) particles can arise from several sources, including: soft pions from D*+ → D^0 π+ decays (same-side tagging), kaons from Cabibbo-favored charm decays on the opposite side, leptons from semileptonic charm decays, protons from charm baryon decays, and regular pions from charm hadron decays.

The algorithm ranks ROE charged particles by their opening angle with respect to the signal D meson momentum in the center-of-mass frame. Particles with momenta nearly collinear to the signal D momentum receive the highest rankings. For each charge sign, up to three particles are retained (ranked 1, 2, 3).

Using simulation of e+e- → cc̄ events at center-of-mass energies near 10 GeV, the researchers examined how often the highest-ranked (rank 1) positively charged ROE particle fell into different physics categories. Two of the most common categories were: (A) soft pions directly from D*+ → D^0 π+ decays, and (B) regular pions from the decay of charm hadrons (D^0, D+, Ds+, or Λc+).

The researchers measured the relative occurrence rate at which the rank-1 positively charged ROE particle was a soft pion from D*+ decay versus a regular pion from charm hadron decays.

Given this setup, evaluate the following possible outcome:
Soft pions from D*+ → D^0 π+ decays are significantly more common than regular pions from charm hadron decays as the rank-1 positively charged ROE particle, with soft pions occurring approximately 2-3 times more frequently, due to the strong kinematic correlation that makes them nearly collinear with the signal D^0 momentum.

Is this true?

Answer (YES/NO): NO